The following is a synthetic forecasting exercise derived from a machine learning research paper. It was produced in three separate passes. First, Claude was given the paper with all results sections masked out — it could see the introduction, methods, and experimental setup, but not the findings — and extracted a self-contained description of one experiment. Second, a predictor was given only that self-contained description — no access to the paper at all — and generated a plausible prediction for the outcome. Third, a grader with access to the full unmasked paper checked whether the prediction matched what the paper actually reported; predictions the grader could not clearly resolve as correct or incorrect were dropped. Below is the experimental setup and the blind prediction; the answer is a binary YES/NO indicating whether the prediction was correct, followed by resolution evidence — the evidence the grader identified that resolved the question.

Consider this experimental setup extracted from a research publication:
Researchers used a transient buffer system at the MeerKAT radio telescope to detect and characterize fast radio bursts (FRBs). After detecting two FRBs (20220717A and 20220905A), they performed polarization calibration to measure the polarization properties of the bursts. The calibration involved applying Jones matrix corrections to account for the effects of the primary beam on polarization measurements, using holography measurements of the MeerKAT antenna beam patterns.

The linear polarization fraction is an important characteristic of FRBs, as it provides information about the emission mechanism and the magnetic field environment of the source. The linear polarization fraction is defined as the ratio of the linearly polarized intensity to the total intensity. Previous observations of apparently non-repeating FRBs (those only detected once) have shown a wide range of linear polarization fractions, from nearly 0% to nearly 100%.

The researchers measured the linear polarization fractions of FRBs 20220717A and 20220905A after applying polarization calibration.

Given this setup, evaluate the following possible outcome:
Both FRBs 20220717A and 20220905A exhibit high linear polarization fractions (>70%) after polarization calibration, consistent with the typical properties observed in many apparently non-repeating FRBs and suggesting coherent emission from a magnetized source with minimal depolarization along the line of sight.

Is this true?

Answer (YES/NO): NO